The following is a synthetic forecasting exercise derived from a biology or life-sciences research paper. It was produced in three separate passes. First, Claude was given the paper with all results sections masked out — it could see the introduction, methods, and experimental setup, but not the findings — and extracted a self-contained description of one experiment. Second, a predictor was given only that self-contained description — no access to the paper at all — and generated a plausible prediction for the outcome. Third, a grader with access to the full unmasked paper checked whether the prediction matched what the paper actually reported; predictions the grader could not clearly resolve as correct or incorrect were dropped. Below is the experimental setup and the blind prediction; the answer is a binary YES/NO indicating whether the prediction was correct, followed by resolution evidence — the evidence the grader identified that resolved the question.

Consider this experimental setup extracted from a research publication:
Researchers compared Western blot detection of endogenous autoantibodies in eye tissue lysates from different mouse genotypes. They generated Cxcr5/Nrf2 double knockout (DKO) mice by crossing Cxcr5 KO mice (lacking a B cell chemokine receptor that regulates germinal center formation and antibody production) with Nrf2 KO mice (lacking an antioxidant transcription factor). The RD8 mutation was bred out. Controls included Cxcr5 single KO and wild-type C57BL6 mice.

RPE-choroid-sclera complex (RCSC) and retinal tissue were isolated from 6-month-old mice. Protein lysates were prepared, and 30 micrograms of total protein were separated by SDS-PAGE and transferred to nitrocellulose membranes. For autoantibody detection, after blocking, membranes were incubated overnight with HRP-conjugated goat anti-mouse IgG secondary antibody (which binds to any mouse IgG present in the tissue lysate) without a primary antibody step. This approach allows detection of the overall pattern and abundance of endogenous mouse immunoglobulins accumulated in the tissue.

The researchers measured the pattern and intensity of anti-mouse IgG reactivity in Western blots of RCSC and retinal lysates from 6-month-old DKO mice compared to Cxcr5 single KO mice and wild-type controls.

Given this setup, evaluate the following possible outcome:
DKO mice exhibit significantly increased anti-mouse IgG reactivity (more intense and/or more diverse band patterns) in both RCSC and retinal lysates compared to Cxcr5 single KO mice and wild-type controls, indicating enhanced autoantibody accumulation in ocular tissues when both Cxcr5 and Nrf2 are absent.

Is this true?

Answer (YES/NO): YES